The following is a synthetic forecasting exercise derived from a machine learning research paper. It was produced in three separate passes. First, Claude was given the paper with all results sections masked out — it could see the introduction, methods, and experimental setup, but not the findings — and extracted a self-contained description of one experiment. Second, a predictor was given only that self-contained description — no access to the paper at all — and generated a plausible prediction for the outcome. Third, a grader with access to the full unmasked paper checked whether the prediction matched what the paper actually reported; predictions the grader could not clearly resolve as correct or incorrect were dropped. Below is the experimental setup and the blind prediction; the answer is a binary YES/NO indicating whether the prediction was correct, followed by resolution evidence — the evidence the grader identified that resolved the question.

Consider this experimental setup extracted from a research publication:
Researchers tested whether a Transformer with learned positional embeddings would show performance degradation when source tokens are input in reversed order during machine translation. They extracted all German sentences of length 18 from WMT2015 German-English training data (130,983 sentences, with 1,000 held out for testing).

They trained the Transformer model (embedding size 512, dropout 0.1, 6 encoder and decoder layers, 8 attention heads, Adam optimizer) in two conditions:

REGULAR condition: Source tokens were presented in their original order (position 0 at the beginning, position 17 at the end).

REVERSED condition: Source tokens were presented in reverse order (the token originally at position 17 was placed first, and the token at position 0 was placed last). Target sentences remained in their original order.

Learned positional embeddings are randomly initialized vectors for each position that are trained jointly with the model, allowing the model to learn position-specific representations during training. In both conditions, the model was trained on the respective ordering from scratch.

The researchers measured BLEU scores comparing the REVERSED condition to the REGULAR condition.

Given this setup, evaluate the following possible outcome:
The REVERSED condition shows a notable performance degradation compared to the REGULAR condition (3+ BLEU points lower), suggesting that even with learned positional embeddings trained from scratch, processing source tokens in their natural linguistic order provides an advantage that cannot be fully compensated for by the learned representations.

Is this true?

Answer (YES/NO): NO